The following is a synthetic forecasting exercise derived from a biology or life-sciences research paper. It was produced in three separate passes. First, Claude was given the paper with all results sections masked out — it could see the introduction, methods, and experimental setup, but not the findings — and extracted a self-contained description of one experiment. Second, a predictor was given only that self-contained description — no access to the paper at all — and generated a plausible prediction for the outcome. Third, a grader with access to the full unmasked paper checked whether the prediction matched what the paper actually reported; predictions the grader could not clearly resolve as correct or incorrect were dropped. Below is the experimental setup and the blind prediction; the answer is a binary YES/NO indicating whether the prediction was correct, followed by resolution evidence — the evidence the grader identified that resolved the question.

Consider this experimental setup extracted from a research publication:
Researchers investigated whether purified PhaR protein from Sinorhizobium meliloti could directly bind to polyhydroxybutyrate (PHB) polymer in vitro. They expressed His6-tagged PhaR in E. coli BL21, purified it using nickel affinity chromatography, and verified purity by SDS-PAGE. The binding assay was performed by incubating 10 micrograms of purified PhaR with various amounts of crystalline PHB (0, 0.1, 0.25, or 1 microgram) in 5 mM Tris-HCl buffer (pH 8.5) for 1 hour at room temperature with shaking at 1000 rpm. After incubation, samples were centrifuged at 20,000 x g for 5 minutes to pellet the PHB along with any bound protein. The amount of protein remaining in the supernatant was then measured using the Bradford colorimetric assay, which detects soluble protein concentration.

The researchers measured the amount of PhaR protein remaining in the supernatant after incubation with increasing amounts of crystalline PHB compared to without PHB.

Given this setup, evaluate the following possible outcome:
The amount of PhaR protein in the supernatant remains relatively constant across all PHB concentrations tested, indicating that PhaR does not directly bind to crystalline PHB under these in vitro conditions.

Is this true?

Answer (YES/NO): NO